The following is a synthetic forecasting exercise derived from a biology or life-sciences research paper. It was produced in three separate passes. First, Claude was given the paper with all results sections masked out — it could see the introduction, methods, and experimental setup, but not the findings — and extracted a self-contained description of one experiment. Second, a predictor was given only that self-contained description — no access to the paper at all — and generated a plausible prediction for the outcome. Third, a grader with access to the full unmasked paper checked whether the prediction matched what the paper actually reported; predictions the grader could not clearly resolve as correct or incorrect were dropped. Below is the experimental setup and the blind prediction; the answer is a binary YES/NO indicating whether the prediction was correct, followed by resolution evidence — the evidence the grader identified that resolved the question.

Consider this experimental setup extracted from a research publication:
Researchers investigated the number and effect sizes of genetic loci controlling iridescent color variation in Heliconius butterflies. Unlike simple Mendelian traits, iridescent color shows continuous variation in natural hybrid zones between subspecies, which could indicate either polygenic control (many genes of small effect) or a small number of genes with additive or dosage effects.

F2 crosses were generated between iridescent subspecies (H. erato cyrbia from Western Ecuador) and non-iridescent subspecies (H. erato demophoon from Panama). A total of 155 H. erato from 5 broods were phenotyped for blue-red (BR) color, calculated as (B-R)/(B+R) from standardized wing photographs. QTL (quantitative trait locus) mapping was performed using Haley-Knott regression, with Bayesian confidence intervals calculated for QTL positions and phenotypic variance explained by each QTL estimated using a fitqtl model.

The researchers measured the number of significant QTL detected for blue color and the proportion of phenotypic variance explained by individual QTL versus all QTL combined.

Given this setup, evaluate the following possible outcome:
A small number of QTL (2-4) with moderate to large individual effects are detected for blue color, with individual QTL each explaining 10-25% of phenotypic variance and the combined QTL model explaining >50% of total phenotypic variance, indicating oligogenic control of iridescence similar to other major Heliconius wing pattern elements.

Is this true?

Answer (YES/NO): NO